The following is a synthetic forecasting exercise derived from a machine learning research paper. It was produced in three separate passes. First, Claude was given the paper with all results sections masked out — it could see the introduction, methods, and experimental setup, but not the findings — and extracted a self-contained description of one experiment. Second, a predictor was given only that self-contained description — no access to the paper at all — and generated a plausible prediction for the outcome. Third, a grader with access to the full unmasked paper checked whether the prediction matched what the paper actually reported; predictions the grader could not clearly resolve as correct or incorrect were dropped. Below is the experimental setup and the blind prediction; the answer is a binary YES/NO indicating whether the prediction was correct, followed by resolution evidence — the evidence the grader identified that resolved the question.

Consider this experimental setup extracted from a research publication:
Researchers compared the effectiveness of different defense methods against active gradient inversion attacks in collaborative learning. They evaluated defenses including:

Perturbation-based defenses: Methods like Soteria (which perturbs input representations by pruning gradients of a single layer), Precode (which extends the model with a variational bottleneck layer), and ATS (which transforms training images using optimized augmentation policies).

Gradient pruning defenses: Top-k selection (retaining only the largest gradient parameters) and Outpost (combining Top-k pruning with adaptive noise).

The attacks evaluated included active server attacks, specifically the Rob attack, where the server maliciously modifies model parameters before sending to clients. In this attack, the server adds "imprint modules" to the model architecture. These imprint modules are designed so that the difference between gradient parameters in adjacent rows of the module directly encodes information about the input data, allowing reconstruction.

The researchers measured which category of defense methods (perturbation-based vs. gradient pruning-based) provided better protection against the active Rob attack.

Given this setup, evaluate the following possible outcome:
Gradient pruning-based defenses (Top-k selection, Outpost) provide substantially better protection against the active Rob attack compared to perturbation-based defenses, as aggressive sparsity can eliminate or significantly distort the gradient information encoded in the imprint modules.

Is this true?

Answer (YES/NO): YES